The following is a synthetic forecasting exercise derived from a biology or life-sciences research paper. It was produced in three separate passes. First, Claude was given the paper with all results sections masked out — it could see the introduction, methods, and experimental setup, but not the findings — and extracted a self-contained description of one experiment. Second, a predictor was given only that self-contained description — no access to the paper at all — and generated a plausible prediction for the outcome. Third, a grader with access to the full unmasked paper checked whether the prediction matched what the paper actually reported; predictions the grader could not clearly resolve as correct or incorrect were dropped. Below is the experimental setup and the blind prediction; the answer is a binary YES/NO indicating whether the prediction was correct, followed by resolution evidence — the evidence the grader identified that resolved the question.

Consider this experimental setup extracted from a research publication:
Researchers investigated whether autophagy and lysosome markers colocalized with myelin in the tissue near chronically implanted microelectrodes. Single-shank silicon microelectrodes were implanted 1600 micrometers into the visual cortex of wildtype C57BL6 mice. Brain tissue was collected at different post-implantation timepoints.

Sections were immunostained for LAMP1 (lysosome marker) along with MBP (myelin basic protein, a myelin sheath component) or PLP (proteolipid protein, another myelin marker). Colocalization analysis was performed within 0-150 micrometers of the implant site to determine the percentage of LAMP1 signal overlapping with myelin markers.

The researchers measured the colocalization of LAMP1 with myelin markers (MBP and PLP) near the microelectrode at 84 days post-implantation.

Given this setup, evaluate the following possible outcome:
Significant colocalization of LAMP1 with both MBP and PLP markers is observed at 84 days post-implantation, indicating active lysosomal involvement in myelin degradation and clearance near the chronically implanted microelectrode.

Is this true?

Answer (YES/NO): NO